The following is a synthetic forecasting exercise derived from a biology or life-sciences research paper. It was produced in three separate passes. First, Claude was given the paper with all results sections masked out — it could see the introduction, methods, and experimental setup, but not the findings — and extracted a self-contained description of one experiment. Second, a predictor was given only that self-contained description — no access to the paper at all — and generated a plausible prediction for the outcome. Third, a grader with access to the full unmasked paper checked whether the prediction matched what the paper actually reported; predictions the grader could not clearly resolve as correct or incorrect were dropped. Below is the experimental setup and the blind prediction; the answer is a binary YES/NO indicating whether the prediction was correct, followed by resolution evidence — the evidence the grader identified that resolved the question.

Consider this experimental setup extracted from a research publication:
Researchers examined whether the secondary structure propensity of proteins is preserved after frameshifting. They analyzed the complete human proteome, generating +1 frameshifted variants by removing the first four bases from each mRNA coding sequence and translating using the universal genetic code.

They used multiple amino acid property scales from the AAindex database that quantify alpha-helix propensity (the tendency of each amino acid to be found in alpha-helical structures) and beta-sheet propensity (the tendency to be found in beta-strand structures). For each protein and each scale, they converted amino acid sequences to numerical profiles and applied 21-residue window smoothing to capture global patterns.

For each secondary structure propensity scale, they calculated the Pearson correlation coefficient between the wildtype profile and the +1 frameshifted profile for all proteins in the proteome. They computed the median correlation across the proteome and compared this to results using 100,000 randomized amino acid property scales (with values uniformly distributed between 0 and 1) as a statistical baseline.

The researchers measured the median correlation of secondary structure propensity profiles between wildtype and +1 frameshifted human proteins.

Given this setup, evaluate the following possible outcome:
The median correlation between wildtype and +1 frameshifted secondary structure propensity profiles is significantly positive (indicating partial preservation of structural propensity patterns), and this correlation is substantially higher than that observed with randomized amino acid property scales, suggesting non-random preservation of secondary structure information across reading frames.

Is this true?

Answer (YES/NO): NO